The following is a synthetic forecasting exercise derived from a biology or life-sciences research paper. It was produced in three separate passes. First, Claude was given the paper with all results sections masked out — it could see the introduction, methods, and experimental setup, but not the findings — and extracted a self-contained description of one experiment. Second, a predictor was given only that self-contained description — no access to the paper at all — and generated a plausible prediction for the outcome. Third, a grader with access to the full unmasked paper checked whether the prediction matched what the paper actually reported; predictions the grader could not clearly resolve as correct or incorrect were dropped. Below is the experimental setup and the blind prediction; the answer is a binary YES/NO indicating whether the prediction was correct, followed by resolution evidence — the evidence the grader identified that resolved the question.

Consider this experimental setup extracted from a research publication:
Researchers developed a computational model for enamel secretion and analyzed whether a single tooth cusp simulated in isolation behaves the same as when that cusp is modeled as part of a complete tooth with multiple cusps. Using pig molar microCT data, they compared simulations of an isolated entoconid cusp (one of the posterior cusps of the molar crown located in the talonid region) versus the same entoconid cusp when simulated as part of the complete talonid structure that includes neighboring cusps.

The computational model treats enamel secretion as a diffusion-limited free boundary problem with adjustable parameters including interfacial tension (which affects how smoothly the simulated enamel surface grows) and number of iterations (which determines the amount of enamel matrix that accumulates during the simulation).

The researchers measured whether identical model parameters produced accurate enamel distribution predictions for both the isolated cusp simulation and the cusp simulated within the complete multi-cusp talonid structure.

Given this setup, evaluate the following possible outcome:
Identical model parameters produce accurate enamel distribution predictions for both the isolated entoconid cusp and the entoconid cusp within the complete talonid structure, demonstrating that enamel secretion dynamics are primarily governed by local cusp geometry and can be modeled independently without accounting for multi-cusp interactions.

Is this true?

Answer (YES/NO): NO